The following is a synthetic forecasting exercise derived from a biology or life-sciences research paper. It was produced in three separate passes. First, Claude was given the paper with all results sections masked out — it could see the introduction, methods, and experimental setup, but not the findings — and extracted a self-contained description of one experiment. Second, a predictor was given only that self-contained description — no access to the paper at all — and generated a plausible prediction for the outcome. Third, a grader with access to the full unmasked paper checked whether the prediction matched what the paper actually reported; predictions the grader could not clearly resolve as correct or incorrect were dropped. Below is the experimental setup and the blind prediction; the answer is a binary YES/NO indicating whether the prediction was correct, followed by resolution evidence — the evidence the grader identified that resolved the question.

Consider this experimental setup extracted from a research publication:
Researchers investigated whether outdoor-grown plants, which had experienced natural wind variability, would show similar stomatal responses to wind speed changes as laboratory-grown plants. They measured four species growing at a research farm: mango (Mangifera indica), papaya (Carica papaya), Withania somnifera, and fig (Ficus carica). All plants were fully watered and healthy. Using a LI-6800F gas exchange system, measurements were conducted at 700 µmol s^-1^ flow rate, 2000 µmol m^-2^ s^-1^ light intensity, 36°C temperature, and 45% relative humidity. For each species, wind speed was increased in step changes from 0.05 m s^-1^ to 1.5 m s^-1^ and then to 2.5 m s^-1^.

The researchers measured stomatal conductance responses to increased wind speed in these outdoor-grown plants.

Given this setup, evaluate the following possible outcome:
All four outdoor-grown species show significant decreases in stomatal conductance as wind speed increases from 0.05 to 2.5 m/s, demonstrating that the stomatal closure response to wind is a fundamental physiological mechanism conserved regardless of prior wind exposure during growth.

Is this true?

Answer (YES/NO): NO